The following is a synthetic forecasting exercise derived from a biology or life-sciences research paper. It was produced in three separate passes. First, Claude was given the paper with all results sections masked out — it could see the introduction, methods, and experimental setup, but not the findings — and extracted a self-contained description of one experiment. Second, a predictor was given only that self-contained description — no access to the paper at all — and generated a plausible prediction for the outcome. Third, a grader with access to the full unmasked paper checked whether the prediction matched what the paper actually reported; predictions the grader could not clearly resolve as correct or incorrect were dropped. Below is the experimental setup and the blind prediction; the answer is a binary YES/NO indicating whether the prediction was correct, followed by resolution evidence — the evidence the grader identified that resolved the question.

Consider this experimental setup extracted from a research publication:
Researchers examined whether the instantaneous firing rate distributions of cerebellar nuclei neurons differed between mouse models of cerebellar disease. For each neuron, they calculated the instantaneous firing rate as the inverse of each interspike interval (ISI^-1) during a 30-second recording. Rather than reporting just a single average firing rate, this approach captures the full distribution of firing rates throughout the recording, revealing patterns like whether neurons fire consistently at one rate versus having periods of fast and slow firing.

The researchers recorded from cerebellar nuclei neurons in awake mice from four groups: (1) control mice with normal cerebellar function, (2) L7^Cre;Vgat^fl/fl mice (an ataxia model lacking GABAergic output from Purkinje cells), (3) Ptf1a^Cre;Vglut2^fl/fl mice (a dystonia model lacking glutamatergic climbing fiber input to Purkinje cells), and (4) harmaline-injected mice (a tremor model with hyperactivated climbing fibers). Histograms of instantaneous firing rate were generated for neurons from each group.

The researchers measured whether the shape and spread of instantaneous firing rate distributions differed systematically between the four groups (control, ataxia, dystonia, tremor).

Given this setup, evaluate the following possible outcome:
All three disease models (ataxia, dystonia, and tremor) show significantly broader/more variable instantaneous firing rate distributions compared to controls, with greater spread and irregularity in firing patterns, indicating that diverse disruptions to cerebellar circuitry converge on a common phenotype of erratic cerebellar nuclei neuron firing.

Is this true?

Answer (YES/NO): NO